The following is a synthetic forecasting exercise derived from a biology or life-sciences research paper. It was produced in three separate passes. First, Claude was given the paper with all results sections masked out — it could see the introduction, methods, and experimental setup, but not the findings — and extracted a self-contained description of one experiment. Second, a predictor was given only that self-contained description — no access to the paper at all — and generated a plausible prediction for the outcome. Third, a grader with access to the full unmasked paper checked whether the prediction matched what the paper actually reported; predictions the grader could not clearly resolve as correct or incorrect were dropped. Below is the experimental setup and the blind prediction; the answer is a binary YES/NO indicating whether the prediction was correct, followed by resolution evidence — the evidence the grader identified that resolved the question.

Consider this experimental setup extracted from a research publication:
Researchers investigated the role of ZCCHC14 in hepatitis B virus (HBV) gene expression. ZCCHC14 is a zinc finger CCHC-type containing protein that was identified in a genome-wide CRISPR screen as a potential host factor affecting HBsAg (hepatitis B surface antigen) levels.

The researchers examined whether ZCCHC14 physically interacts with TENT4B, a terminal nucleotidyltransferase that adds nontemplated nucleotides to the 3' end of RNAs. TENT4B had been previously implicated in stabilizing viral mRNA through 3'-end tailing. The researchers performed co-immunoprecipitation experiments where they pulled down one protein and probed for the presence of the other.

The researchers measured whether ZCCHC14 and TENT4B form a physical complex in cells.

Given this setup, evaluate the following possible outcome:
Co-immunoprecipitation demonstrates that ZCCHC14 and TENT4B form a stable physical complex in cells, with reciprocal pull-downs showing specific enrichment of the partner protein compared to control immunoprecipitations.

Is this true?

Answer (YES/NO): NO